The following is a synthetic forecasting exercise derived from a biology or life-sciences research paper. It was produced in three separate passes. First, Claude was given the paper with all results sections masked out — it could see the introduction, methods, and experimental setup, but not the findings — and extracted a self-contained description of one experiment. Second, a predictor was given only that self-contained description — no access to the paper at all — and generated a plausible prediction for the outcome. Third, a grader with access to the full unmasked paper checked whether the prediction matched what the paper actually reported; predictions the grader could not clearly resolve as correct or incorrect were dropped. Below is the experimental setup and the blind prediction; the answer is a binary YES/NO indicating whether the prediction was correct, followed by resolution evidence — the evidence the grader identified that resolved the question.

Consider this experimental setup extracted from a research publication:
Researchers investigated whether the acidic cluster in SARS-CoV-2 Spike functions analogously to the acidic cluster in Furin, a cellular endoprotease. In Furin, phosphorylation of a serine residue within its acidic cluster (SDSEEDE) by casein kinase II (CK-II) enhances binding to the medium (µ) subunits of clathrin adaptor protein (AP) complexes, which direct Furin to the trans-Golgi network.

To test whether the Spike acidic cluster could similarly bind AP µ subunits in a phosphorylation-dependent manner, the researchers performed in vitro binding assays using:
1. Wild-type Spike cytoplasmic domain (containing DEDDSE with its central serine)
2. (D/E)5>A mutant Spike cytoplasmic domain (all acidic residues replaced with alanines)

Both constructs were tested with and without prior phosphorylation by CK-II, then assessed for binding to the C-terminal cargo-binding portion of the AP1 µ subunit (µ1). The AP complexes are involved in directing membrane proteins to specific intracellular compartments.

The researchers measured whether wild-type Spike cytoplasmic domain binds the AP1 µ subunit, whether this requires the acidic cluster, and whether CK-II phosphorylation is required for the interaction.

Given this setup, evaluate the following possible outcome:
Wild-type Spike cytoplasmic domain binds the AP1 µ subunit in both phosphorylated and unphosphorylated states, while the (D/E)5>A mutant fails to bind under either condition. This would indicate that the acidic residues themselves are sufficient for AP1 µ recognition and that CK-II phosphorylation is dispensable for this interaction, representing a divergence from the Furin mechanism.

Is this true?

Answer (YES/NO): NO